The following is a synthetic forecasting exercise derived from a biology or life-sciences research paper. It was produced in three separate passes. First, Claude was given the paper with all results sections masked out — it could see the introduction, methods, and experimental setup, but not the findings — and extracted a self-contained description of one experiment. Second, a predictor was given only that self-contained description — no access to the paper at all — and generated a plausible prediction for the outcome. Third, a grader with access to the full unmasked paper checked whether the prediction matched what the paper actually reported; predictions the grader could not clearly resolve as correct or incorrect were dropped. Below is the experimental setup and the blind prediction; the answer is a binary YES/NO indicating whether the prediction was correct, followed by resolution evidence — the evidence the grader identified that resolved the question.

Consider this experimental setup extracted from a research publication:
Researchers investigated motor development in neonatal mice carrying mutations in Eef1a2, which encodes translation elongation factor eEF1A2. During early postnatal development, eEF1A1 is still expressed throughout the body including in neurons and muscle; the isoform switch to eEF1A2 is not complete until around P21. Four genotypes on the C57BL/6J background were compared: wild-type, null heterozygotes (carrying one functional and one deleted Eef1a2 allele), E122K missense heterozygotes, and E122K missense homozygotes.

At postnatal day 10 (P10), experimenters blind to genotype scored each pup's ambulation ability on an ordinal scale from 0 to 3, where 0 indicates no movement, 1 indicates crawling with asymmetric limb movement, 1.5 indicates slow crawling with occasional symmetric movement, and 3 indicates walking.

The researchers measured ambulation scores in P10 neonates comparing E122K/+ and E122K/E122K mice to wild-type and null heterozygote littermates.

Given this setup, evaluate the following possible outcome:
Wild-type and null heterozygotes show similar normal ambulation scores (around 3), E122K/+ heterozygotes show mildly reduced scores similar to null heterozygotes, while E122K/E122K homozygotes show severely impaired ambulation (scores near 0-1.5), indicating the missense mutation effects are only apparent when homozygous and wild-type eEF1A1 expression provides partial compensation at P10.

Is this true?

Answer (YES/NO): NO